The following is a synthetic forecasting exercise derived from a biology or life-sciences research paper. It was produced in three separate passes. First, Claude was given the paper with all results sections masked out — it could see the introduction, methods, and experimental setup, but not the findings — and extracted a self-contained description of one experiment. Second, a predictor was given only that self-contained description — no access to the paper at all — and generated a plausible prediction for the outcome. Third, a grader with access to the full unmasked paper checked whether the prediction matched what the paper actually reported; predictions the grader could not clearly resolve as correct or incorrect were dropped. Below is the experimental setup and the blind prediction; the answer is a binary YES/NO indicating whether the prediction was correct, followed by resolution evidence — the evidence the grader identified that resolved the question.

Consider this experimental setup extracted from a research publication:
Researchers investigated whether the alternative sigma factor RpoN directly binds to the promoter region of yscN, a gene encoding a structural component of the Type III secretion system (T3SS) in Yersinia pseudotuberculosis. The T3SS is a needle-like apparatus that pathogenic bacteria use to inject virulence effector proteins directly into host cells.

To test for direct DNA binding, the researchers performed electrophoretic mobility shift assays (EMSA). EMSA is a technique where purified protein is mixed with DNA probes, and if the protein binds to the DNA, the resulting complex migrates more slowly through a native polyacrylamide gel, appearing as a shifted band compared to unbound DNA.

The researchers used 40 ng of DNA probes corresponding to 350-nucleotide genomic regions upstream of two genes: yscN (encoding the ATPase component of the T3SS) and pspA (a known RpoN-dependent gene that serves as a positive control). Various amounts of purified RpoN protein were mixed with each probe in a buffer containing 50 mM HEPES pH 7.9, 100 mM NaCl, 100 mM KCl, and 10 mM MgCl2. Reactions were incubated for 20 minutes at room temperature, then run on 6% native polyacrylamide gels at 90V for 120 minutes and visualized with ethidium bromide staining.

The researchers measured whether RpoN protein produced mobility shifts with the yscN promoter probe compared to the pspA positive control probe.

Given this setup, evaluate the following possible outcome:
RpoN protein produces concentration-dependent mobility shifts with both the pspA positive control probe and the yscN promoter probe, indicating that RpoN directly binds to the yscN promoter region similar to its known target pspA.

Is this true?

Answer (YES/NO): NO